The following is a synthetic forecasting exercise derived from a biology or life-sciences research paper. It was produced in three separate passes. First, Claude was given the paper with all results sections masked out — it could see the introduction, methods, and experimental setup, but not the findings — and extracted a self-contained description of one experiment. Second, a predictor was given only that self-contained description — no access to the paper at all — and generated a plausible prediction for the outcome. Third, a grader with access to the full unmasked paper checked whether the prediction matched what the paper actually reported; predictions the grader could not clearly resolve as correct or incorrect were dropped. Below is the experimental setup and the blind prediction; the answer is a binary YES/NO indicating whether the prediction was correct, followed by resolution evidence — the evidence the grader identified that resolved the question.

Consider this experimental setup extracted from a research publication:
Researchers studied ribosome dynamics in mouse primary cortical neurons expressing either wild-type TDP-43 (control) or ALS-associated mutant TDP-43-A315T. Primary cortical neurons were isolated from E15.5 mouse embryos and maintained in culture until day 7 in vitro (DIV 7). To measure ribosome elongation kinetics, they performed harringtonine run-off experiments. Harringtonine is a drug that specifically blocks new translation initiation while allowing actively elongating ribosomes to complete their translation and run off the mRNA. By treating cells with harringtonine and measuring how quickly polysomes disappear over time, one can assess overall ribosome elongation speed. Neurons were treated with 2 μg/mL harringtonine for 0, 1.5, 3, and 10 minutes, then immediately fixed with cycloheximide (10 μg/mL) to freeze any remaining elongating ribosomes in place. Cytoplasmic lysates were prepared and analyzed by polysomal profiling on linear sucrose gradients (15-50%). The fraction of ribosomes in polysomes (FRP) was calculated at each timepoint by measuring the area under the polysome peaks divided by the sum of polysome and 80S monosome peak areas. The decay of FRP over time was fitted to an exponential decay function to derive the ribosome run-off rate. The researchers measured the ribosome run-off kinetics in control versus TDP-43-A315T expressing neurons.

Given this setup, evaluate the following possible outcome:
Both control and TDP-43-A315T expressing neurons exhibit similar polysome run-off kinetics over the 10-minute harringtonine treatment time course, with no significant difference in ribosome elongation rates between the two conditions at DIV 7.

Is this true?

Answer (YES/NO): NO